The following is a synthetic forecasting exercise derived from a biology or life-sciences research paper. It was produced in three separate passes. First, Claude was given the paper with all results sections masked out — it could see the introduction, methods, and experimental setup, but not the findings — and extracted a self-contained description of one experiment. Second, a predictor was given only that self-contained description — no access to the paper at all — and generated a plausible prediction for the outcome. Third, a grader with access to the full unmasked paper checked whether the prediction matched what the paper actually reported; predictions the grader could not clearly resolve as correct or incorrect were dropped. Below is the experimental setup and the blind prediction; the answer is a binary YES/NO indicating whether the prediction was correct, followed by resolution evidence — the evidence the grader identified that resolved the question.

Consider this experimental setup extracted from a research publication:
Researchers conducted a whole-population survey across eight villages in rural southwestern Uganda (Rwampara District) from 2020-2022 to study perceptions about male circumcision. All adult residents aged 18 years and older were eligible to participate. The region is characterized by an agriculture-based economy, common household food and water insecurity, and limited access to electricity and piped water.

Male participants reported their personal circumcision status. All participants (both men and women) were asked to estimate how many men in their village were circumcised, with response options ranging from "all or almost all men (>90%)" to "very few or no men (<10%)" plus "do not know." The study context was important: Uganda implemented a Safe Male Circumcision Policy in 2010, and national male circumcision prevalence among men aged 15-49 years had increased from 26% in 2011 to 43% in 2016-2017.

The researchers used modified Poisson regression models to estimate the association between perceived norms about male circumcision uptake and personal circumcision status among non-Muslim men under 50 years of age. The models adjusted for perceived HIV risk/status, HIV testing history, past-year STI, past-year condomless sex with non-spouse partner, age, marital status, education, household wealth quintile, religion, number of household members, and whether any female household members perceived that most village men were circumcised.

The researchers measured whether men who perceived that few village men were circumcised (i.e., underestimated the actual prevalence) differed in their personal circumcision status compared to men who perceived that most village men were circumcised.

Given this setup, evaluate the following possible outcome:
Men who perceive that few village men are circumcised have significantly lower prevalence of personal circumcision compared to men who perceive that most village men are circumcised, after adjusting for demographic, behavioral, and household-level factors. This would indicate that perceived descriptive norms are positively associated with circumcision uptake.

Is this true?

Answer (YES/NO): YES